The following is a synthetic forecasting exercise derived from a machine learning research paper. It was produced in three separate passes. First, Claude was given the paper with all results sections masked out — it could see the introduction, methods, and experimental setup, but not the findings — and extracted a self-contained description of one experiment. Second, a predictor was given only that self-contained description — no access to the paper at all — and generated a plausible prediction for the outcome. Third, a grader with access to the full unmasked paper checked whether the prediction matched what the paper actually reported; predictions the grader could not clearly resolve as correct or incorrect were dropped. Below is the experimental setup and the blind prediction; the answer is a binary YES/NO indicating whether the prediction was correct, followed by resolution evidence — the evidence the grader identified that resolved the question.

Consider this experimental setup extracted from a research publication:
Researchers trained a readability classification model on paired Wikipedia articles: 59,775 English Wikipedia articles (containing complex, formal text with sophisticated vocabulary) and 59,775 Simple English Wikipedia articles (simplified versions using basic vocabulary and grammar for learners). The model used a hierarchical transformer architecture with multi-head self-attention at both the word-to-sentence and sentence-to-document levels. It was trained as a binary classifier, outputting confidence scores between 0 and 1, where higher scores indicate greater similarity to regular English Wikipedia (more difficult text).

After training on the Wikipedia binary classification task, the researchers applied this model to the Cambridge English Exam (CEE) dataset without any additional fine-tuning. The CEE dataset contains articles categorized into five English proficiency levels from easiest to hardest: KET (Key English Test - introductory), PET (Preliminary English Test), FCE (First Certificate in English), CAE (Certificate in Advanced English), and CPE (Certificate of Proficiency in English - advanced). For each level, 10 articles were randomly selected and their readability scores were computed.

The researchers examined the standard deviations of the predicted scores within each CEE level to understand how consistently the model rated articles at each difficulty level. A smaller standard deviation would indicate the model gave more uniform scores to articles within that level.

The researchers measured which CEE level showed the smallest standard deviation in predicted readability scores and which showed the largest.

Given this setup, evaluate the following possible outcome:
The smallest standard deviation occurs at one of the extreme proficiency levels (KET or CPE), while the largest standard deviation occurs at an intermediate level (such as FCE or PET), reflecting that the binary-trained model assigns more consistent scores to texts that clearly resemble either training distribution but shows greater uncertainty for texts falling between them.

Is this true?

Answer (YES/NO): NO